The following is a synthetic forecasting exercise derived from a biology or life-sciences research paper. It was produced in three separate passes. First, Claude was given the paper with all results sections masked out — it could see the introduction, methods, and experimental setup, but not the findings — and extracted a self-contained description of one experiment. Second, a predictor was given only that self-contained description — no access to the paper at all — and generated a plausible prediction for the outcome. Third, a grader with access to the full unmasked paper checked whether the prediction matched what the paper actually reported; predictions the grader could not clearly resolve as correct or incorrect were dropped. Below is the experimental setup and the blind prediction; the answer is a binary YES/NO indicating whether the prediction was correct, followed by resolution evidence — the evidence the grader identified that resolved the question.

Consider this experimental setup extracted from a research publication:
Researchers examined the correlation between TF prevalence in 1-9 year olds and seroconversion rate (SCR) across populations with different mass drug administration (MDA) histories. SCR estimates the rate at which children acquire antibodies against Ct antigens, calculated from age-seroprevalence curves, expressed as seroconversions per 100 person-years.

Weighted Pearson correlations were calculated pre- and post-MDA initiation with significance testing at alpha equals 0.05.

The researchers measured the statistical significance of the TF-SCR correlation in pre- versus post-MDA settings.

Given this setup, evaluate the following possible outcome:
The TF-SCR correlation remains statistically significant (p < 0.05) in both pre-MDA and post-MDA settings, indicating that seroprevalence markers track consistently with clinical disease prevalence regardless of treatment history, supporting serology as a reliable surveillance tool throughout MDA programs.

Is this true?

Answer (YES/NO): NO